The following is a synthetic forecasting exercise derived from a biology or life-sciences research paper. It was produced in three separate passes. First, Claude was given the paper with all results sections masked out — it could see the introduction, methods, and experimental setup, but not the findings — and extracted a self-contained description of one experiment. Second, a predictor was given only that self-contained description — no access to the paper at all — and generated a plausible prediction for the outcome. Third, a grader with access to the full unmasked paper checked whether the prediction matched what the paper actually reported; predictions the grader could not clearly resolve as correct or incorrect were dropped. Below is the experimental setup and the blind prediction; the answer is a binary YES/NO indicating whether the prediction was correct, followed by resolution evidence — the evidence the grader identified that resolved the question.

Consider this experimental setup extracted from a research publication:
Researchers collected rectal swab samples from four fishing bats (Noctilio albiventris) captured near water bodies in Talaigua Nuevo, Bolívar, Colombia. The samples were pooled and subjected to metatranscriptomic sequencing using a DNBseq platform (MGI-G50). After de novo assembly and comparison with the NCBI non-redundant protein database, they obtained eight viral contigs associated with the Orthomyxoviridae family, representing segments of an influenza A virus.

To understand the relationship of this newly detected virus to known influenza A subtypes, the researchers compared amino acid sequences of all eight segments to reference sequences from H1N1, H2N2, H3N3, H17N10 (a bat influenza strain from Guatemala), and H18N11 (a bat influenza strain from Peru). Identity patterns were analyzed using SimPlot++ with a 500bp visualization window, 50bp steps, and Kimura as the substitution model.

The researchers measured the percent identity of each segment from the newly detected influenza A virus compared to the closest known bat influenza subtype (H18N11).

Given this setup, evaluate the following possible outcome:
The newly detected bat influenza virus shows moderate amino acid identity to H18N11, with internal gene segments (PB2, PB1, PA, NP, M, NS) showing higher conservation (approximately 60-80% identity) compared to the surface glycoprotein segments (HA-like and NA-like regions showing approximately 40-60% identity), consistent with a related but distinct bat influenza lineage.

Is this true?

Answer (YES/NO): NO